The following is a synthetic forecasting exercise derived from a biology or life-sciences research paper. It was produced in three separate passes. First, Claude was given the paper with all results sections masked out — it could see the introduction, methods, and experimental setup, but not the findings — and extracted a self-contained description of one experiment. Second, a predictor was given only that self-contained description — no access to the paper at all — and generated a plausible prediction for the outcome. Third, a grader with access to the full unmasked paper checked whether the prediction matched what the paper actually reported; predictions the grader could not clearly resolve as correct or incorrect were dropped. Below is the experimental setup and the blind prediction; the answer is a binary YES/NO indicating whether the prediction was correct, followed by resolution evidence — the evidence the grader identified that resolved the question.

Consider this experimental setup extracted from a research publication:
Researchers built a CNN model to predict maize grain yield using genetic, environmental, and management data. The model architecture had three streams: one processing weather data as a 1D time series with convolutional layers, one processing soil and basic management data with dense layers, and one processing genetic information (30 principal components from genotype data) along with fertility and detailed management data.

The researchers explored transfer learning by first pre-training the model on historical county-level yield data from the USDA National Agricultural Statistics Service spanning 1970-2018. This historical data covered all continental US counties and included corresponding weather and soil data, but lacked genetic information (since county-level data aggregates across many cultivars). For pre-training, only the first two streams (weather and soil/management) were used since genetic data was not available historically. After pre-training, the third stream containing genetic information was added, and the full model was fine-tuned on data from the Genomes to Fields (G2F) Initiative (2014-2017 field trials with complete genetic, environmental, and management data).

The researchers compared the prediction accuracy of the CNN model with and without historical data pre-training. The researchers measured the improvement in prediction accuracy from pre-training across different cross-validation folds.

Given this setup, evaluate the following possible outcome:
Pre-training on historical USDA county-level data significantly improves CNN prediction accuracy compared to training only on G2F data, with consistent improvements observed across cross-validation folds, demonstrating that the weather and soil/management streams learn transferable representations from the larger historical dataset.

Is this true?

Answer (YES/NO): NO